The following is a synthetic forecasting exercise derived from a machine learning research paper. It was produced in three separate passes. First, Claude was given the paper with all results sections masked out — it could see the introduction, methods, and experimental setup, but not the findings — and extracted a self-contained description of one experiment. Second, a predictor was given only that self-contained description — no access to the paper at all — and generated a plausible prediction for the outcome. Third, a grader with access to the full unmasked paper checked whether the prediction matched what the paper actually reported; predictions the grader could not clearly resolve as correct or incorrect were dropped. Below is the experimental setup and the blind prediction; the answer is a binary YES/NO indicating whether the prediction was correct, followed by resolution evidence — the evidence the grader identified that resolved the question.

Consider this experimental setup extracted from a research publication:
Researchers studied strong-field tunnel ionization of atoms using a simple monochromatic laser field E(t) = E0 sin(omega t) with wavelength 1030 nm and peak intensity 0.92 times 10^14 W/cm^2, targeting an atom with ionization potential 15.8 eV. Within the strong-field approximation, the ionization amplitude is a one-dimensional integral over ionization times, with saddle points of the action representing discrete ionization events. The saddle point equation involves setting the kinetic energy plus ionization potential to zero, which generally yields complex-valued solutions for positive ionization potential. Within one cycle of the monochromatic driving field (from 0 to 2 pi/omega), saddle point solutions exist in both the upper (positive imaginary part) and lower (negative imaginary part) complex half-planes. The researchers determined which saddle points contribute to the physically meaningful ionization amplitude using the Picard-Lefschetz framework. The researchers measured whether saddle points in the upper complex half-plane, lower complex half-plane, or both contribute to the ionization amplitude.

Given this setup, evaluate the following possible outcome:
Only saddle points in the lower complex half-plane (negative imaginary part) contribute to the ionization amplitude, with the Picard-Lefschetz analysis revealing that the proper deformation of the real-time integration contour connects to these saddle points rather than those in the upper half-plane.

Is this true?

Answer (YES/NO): NO